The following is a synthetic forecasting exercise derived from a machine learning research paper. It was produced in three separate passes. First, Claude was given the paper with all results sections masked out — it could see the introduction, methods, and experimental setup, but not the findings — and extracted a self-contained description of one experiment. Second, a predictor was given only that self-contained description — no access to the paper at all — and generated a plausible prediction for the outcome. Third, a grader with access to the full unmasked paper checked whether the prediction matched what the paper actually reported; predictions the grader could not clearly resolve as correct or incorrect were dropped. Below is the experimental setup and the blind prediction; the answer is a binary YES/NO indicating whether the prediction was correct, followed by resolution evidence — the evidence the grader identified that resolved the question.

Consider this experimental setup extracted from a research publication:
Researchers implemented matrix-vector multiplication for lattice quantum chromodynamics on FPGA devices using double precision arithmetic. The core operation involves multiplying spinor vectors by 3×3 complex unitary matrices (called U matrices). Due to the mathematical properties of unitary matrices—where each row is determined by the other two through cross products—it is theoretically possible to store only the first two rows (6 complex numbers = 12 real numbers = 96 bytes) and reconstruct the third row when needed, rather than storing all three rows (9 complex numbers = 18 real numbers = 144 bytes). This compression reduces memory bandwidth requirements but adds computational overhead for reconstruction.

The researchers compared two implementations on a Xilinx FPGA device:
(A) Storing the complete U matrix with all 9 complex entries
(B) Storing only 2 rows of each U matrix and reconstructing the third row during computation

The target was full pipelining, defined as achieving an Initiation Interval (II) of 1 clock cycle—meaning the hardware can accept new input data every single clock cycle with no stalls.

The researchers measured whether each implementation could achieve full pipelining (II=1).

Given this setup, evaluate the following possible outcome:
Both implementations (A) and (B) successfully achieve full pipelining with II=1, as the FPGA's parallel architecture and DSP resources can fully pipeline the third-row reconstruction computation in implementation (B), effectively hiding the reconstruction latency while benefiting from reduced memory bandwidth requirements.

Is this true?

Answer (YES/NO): NO